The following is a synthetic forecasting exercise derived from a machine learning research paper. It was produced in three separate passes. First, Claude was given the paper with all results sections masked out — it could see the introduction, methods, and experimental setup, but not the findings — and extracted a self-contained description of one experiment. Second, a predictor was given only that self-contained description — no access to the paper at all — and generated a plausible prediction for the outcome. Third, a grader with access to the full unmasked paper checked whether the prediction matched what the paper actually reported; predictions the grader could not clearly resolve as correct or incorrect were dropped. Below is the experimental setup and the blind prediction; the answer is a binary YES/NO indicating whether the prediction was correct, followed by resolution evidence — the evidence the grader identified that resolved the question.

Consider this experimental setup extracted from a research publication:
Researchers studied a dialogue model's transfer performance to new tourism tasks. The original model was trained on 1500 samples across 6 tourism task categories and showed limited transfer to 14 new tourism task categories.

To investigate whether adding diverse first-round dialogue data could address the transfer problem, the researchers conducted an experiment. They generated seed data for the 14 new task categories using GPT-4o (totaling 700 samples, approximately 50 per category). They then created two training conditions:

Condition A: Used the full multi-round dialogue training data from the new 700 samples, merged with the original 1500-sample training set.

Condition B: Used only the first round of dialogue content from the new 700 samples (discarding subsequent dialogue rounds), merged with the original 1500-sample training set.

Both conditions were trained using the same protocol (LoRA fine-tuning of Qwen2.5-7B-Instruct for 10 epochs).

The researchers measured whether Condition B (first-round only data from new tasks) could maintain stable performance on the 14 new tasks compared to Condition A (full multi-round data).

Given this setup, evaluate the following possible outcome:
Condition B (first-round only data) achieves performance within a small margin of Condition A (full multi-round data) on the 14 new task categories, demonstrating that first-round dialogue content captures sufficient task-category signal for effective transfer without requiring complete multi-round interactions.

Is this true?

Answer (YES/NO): YES